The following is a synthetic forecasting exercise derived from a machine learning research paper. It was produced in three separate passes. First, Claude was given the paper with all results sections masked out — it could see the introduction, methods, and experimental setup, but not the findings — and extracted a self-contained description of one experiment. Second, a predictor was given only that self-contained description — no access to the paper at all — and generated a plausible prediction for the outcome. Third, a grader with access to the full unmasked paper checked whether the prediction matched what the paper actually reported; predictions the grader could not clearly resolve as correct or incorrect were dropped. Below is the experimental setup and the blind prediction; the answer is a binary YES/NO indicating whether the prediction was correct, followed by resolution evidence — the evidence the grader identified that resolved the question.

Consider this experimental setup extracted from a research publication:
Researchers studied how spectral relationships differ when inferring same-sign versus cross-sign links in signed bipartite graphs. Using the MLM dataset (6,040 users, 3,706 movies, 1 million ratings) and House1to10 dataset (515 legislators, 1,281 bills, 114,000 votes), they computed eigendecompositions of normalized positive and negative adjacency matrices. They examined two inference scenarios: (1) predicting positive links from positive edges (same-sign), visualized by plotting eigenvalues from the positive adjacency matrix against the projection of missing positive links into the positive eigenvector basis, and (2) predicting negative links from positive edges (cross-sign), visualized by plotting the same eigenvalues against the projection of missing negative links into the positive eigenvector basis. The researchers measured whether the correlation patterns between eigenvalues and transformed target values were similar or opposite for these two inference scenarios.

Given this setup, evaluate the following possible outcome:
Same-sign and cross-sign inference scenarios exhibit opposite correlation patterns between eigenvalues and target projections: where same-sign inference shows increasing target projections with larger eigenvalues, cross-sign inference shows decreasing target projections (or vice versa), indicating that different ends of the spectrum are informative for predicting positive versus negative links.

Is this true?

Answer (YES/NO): NO